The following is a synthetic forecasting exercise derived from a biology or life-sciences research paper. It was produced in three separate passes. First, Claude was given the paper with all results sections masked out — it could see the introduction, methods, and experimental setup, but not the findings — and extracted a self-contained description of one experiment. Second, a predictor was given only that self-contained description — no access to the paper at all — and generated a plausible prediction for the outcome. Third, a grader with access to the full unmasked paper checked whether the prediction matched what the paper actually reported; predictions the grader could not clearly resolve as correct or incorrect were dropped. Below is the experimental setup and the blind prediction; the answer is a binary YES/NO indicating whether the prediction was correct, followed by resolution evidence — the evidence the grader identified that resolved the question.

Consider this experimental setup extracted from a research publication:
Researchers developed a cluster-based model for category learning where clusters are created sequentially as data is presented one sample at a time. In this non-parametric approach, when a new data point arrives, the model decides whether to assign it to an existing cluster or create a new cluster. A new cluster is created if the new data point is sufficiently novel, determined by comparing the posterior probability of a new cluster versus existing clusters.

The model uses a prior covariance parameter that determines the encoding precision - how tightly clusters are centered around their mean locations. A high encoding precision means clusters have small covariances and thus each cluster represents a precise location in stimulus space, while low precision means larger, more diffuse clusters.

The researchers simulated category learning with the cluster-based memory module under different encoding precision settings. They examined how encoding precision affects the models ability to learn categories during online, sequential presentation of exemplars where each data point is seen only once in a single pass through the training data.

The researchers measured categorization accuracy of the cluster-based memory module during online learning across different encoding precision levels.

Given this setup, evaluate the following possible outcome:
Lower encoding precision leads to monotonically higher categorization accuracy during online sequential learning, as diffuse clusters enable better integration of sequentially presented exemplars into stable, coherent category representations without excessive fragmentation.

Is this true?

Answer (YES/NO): NO